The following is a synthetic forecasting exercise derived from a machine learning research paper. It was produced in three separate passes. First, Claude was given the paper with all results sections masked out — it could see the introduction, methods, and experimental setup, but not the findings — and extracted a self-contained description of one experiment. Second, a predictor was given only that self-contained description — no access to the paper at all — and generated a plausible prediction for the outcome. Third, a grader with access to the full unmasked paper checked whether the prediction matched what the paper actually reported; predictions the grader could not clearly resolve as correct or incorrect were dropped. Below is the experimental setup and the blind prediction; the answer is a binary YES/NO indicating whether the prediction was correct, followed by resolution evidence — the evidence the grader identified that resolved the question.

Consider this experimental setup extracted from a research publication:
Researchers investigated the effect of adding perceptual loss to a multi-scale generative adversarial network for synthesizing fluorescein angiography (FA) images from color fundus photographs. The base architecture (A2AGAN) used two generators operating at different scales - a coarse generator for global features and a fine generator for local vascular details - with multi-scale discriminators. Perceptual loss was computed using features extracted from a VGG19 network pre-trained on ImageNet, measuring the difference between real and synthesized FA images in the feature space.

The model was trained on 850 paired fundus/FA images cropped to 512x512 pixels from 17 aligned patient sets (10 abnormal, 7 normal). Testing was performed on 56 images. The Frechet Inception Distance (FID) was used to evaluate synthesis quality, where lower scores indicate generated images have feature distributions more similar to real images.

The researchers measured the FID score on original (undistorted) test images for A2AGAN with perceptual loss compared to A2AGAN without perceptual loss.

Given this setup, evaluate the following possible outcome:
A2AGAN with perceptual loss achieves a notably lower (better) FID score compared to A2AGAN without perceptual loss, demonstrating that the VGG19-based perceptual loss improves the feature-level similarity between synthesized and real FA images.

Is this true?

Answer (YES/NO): NO